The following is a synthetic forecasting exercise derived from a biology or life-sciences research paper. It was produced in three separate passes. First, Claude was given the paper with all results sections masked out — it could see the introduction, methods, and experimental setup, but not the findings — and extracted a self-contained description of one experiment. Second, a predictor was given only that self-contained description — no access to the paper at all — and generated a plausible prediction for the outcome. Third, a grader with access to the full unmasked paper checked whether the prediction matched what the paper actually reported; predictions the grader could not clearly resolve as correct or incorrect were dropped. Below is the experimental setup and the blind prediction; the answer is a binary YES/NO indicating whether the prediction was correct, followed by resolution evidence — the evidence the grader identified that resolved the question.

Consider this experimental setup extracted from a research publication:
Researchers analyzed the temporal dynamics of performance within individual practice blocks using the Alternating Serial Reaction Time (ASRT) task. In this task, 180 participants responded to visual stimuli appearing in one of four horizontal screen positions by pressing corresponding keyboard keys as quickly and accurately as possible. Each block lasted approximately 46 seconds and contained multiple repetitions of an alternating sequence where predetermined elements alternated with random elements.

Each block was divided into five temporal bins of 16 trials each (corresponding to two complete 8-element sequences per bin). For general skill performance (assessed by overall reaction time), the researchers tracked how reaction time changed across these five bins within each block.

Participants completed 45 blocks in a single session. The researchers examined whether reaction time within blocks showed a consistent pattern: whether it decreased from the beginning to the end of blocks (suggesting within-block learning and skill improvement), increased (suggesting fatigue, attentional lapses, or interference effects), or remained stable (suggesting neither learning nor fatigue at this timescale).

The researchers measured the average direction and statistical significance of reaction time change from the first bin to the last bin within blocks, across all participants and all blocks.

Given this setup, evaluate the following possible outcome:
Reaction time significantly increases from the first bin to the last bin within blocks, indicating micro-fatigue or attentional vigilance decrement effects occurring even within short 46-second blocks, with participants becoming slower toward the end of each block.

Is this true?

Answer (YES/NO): YES